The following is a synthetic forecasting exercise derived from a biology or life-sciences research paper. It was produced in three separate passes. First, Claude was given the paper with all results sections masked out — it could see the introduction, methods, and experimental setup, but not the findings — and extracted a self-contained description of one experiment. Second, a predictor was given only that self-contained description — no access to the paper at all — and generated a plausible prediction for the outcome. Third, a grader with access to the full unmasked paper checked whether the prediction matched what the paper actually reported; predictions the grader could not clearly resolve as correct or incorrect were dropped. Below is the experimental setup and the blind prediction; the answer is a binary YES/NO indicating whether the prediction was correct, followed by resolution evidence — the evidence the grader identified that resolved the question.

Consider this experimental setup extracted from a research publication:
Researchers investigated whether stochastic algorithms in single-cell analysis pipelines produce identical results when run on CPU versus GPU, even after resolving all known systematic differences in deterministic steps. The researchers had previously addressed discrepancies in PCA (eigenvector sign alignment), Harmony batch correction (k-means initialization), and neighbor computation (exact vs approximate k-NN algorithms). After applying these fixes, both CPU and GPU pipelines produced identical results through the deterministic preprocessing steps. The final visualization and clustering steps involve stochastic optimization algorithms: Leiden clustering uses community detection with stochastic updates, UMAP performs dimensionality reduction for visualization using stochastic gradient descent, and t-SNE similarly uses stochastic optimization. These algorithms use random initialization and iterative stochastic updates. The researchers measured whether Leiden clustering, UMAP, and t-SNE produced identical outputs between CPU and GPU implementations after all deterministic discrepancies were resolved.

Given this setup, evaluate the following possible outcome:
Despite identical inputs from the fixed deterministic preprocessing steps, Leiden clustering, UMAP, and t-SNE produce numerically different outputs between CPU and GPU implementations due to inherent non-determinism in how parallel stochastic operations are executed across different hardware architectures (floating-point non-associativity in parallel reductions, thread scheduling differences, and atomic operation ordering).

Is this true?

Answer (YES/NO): YES